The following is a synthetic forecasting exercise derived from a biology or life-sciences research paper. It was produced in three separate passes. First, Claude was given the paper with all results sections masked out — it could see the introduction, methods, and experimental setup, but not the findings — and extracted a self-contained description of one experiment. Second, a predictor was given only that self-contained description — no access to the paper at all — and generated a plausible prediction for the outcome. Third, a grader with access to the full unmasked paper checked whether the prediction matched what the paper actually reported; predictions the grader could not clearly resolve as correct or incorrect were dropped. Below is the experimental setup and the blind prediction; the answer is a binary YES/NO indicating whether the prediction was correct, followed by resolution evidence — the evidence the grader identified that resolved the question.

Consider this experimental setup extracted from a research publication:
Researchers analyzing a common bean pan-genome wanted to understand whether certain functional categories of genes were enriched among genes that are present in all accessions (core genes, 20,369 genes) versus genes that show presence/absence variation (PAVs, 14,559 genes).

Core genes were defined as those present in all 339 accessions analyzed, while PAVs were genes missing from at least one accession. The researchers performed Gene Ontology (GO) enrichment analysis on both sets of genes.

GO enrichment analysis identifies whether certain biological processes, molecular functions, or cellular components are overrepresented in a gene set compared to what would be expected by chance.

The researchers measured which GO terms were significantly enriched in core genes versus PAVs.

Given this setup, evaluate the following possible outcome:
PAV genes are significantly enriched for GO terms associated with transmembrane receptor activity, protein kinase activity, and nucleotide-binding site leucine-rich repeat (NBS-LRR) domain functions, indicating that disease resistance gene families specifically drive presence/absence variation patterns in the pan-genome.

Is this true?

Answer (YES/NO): NO